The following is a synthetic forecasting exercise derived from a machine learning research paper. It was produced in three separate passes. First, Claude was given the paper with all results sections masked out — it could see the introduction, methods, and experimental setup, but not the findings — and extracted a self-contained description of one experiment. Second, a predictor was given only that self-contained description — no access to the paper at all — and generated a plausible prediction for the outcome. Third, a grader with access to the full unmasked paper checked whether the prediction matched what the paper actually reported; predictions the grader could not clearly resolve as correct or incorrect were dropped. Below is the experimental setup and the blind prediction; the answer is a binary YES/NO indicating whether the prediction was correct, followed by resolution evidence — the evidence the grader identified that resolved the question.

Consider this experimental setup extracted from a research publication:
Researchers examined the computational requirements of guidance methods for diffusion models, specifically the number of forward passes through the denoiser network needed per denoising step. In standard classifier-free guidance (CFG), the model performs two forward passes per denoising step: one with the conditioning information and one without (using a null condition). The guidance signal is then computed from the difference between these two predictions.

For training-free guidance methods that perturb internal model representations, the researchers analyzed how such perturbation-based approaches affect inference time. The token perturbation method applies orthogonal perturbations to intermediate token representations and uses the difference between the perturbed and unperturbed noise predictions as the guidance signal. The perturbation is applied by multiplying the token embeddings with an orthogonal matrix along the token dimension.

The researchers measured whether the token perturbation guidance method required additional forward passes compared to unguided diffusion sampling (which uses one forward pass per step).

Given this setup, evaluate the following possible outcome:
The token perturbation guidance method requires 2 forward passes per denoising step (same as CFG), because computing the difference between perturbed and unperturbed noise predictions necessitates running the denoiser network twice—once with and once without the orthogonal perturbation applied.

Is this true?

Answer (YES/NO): YES